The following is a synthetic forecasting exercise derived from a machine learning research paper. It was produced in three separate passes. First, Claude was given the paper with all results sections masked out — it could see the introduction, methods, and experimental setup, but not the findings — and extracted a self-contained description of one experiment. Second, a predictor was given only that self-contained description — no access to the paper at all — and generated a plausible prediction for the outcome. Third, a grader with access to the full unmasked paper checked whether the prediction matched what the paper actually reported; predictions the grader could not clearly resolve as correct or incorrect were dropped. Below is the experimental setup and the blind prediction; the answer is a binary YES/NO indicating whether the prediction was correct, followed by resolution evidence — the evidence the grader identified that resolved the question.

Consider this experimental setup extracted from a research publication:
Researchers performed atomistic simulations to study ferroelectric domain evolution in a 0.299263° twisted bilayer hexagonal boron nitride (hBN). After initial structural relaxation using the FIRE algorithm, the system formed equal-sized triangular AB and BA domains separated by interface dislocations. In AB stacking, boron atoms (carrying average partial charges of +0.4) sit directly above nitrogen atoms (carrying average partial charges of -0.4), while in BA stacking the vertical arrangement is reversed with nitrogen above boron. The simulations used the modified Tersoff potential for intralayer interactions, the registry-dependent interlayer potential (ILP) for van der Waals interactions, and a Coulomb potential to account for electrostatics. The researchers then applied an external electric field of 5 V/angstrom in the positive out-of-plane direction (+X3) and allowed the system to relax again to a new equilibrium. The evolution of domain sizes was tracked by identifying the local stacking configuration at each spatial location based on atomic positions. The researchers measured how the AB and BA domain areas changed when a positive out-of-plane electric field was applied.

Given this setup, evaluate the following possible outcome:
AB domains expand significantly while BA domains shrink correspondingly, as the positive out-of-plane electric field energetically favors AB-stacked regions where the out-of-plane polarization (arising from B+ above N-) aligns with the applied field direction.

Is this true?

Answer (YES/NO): YES